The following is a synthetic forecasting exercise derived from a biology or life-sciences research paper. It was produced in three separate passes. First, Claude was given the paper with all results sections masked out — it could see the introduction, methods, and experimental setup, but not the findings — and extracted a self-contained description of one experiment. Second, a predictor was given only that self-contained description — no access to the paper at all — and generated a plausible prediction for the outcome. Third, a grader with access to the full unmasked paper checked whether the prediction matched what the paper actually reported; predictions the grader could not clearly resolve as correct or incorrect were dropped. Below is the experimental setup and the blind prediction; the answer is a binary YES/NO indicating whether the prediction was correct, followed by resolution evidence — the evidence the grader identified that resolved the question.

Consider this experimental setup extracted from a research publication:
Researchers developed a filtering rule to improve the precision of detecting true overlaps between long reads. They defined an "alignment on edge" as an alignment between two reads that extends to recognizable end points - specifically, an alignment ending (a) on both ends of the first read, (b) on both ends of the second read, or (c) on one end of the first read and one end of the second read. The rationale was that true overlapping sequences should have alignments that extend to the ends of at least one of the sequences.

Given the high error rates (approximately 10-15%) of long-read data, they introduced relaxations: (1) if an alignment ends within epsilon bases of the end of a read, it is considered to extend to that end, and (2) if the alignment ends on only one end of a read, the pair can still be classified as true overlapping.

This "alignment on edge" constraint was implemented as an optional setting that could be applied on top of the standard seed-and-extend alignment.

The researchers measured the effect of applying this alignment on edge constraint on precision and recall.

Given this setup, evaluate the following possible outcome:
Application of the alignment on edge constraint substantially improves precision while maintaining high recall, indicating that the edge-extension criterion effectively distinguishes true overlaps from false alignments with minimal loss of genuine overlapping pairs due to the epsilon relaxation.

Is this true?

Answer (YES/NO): YES